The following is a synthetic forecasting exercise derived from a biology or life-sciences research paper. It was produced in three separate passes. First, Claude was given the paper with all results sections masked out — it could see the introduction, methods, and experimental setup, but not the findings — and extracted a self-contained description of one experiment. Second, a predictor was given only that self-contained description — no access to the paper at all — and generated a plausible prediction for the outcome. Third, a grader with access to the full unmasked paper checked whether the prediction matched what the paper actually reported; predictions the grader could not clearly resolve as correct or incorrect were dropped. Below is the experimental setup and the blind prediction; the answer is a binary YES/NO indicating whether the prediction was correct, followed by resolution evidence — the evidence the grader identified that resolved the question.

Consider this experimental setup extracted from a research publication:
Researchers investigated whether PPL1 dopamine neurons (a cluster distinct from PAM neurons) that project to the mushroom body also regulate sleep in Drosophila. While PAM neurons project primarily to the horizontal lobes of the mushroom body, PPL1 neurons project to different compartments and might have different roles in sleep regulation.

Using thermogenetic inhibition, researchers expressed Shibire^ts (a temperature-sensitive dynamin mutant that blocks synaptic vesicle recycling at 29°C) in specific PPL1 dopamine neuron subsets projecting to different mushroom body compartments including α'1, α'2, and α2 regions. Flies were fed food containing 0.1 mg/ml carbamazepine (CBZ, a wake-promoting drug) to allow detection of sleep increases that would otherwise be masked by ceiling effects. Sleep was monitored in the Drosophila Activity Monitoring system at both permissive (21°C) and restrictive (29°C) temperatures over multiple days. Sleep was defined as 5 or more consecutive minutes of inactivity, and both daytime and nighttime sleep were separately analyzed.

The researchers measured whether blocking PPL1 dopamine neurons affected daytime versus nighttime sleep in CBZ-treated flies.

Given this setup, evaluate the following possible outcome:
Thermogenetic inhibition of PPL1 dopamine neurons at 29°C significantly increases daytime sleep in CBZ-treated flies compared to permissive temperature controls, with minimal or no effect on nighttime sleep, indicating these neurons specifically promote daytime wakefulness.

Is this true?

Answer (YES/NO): NO